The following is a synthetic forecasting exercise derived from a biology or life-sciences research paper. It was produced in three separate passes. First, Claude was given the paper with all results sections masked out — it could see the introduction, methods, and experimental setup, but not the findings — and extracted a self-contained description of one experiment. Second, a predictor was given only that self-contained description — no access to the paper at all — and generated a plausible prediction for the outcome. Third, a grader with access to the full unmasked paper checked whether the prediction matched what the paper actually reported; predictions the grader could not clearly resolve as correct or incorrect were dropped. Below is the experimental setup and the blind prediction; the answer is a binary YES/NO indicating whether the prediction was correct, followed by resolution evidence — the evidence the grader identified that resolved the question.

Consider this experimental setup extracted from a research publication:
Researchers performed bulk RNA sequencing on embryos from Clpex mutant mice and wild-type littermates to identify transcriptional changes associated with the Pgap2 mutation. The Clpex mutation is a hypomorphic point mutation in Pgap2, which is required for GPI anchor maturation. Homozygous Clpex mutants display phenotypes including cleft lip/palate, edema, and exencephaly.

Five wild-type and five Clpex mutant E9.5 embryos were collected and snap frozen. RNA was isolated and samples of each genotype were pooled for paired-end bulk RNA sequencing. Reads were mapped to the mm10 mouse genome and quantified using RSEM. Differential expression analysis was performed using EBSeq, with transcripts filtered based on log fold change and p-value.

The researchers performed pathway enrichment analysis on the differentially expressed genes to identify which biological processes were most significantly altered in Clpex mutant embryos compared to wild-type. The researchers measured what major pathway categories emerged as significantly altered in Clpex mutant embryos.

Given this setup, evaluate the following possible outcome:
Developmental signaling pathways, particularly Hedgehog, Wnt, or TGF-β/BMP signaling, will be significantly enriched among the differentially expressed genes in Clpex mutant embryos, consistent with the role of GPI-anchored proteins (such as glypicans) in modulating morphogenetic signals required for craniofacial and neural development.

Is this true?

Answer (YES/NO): NO